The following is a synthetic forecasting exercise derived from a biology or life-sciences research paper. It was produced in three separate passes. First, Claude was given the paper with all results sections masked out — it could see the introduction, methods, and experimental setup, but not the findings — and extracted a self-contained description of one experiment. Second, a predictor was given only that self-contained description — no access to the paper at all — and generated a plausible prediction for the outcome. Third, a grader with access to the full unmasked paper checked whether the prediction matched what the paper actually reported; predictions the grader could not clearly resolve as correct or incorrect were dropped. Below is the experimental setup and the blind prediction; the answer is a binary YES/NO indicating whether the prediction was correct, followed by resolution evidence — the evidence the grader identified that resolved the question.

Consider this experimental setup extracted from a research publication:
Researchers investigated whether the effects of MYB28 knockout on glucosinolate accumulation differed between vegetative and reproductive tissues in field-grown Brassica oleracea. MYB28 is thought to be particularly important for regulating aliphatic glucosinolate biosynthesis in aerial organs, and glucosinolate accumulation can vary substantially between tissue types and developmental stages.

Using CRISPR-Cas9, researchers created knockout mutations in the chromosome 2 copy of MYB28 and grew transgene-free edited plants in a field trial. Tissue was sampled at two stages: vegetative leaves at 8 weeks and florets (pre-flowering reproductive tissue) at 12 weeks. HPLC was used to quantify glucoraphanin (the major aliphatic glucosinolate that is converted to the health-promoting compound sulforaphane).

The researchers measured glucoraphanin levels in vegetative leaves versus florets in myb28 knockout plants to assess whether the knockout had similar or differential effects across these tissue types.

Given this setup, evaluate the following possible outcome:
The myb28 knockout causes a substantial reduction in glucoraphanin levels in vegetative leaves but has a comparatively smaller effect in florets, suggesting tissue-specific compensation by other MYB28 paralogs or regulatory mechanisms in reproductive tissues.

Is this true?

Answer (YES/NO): NO